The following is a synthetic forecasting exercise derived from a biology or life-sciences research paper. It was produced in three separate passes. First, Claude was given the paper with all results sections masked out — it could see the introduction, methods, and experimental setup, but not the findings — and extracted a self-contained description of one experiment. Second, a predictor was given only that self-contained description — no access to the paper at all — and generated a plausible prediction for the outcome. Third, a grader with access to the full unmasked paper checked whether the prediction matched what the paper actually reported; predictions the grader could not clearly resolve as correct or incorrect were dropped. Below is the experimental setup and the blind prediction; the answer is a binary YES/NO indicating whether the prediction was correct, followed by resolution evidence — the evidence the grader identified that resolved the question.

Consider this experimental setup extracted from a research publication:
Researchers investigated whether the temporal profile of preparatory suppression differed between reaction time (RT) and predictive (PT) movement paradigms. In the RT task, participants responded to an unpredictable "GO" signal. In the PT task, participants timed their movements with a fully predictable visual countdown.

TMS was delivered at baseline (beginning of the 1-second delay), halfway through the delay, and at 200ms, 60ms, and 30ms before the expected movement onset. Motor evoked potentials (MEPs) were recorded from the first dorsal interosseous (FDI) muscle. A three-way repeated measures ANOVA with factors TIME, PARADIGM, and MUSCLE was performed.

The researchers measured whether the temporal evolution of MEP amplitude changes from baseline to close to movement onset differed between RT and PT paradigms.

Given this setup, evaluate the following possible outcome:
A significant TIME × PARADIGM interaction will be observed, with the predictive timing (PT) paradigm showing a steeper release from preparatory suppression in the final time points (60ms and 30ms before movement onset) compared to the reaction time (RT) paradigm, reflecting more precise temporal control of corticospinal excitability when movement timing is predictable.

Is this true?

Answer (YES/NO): NO